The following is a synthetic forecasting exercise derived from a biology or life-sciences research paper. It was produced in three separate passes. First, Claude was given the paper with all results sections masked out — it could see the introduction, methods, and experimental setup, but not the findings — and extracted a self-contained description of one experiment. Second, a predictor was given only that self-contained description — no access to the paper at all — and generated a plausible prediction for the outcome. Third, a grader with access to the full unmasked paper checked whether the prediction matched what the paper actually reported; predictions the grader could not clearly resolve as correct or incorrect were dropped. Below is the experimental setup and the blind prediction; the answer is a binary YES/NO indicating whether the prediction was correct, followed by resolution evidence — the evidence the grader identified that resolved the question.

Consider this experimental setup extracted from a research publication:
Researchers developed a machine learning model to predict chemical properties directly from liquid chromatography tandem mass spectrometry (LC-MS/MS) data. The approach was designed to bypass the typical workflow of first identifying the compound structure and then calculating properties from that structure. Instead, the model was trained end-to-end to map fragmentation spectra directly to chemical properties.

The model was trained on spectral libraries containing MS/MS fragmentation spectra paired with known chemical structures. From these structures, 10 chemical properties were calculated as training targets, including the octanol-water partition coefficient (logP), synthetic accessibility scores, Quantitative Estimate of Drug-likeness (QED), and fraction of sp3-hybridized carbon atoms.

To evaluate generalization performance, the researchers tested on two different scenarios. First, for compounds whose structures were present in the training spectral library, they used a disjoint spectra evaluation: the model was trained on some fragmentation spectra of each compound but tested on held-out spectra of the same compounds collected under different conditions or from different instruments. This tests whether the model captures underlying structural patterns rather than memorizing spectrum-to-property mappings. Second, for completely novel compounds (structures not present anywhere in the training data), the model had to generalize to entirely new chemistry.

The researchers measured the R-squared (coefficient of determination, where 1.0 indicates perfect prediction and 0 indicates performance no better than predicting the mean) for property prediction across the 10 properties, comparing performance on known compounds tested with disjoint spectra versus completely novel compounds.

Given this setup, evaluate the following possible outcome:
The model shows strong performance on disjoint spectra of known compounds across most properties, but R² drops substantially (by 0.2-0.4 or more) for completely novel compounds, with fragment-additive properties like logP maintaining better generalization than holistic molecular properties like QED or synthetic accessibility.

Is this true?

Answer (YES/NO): NO